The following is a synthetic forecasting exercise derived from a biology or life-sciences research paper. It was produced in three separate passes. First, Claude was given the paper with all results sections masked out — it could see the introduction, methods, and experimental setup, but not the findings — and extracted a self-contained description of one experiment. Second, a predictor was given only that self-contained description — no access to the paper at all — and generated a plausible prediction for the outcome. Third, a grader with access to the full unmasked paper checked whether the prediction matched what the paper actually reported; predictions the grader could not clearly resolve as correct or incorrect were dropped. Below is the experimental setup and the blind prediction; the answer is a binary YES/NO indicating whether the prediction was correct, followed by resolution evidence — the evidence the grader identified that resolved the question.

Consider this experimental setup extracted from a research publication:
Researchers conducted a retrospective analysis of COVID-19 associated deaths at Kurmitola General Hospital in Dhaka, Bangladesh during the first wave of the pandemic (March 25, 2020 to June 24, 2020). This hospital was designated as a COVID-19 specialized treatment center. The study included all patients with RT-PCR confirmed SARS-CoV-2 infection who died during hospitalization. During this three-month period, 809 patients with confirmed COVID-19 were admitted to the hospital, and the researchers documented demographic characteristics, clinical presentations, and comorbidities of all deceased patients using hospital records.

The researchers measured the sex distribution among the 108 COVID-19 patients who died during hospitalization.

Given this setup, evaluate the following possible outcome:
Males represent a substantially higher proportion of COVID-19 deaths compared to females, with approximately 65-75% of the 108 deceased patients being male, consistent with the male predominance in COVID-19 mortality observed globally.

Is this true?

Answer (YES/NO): NO